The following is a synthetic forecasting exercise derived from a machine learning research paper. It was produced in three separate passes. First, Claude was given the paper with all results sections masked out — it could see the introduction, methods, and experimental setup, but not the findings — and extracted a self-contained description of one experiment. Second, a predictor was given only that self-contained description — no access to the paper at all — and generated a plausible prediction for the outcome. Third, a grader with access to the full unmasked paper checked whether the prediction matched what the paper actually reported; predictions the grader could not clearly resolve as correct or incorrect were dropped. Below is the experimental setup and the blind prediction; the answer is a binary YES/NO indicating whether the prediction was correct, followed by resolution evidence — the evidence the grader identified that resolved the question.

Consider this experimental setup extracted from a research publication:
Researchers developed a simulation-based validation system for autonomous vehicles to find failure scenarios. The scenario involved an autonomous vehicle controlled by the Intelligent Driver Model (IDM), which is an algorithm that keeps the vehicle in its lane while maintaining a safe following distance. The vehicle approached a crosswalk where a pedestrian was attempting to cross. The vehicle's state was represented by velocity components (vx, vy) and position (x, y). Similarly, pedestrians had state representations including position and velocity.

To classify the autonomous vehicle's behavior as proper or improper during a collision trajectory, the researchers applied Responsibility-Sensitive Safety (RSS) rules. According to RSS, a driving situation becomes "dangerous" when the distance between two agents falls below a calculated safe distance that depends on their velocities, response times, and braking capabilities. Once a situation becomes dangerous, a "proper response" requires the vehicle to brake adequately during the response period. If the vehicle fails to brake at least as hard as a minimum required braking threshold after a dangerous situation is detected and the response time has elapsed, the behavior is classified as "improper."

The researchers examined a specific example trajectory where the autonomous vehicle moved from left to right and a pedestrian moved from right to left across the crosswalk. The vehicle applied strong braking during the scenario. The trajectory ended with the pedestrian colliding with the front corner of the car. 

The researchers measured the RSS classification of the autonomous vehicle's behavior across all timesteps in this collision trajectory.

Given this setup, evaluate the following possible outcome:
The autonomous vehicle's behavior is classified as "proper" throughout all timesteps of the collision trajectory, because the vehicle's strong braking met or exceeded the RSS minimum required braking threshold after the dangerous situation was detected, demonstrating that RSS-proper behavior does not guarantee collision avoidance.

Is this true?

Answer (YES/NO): YES